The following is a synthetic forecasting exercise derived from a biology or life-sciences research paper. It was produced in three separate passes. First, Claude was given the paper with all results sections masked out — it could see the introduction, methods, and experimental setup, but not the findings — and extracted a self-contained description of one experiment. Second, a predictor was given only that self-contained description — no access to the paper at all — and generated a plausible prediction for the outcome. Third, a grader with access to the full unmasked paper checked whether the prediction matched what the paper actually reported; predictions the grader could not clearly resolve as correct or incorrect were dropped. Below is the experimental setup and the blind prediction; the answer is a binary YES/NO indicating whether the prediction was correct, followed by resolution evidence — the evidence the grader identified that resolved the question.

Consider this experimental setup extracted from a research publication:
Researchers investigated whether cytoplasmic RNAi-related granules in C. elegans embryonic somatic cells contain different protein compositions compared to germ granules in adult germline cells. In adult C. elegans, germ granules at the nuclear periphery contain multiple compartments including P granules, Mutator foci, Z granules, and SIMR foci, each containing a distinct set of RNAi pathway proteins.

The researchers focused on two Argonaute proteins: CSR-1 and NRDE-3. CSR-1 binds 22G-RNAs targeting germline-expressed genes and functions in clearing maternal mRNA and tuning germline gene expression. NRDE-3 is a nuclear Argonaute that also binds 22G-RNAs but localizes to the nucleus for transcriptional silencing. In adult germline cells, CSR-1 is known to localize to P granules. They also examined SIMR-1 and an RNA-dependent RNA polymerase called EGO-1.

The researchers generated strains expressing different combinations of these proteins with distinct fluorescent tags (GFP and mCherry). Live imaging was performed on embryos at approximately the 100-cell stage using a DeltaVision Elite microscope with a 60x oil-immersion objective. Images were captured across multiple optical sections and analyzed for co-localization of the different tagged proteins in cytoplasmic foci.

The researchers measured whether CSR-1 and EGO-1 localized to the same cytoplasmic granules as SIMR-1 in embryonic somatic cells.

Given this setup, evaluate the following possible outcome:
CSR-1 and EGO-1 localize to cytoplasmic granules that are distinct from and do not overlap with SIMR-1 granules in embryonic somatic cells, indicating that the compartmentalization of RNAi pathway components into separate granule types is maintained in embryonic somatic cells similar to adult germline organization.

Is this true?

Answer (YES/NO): YES